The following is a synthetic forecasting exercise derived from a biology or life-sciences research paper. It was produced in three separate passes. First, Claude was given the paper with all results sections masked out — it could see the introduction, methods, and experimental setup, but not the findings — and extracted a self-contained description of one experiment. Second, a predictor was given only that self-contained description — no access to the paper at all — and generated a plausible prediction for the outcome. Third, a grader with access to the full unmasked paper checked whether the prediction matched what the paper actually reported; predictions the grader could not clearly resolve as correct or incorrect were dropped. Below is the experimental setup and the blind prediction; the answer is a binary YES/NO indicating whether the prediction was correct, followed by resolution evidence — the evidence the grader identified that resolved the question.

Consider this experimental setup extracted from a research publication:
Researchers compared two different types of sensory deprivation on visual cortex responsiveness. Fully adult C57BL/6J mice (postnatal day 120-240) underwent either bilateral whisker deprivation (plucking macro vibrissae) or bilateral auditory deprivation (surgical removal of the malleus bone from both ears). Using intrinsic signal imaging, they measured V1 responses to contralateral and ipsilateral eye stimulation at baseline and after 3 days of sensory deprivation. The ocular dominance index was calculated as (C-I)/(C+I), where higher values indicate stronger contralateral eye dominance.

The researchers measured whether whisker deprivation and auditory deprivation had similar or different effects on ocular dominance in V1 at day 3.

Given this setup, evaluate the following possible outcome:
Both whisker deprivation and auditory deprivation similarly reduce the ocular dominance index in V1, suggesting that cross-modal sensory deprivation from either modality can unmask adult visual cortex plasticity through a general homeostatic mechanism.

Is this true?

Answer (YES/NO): YES